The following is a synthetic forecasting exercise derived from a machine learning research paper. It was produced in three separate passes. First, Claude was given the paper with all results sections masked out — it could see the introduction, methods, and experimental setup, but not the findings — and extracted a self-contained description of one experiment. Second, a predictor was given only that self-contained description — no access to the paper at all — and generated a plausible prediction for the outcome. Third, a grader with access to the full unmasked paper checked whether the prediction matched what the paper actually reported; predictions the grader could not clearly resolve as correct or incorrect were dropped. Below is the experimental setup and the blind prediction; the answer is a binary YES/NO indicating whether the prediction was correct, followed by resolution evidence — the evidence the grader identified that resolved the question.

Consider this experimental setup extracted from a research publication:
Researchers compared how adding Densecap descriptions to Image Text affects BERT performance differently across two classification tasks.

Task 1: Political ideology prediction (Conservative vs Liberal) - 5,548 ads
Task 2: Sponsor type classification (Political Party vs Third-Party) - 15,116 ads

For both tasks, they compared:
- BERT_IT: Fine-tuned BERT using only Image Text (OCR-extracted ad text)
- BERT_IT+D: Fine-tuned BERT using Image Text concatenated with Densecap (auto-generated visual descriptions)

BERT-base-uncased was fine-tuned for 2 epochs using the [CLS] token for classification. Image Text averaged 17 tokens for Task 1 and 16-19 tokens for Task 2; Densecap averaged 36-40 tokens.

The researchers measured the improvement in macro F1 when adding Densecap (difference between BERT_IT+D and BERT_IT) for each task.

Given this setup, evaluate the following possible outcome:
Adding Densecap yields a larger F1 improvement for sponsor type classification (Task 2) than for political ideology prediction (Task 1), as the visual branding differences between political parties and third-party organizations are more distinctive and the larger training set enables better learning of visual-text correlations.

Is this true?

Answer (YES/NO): NO